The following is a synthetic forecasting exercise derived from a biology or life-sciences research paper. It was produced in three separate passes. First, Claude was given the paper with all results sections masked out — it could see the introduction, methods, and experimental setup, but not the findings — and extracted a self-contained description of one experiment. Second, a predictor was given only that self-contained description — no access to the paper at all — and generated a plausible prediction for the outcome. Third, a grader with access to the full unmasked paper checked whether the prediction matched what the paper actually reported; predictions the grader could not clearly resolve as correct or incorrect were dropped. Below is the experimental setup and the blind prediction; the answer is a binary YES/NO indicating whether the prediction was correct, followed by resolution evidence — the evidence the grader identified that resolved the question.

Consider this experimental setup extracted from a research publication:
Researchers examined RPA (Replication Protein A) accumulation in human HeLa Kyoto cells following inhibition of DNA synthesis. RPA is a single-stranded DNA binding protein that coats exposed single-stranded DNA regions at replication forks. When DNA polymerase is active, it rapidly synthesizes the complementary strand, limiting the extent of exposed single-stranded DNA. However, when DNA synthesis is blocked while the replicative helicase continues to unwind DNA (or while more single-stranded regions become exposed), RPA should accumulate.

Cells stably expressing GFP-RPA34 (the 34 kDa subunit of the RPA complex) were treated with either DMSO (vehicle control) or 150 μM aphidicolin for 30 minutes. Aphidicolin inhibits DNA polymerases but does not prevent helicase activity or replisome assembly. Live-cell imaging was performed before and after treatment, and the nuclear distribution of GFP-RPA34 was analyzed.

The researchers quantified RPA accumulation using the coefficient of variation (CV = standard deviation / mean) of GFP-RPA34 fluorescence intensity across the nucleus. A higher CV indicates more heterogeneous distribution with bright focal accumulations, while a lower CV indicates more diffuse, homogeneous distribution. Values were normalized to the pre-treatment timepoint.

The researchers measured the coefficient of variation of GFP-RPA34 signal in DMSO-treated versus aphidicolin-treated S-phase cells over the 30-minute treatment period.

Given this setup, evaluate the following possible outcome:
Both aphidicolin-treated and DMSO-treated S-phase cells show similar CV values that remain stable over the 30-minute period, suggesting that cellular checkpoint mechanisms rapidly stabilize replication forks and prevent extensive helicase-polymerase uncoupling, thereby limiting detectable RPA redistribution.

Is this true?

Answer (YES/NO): NO